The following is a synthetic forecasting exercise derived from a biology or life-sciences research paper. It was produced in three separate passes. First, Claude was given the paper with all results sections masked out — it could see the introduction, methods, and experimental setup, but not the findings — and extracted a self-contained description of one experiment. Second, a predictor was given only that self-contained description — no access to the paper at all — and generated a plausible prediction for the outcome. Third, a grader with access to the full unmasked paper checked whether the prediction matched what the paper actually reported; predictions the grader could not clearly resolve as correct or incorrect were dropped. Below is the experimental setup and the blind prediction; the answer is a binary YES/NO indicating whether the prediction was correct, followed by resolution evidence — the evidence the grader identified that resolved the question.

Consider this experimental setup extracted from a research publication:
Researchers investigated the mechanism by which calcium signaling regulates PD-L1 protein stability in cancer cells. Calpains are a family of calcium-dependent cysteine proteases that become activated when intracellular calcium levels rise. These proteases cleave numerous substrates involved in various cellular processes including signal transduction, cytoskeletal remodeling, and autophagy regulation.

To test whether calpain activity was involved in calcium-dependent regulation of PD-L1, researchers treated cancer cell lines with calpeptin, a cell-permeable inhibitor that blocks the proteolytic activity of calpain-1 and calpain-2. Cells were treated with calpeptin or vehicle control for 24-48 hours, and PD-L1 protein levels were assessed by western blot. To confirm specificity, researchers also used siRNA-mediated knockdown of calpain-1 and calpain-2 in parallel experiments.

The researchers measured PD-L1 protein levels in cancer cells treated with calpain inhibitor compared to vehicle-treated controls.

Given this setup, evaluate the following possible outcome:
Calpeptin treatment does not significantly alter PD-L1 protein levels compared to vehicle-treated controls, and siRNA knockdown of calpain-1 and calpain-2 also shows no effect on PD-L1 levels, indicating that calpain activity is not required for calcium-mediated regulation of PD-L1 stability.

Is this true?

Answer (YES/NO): NO